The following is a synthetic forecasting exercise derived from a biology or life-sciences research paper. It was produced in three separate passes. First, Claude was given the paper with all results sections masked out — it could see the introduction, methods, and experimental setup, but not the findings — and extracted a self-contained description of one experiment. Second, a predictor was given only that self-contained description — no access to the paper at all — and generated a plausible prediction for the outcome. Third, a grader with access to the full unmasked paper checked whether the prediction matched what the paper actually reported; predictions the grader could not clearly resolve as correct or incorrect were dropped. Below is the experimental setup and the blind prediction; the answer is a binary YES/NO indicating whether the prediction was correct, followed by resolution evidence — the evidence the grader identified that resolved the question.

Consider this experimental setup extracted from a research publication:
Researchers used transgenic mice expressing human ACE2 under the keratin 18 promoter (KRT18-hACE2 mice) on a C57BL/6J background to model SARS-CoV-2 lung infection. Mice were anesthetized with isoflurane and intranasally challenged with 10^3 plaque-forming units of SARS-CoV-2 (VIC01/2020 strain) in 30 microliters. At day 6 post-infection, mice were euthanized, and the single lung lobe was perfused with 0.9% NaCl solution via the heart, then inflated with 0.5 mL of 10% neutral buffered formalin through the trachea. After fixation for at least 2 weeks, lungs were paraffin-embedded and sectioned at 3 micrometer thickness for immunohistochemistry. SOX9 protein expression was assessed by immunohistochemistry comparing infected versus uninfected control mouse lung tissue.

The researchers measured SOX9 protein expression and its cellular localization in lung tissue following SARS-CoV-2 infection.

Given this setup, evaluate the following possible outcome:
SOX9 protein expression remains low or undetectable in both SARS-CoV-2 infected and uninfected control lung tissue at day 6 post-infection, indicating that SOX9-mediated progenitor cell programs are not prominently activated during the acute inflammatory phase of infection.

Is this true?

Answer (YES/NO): NO